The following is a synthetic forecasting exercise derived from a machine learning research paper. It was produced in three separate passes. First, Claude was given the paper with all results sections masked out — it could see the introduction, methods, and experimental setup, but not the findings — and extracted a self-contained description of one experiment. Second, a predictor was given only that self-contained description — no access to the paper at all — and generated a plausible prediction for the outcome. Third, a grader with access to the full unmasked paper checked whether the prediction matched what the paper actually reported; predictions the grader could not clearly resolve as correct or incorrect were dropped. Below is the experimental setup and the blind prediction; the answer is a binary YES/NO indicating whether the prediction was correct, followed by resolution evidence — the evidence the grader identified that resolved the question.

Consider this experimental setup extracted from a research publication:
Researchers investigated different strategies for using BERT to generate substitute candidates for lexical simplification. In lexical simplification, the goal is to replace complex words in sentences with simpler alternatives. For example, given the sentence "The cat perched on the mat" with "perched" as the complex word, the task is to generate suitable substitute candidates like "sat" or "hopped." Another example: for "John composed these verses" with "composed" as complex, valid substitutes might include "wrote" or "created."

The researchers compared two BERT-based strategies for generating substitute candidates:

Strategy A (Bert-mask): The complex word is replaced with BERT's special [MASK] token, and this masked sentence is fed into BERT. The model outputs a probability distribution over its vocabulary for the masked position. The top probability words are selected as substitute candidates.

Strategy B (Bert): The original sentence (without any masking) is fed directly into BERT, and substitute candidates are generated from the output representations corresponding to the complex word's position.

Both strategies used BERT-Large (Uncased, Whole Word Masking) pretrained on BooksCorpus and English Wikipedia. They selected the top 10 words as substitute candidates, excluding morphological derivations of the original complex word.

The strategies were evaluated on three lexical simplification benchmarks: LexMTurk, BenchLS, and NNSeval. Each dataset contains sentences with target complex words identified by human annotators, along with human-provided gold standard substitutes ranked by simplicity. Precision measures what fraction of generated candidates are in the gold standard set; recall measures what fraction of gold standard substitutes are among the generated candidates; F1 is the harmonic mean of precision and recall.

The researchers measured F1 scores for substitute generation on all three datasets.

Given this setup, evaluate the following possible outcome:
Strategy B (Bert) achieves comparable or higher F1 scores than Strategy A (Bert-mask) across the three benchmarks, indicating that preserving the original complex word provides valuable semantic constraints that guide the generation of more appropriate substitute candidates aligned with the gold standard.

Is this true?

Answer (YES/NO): YES